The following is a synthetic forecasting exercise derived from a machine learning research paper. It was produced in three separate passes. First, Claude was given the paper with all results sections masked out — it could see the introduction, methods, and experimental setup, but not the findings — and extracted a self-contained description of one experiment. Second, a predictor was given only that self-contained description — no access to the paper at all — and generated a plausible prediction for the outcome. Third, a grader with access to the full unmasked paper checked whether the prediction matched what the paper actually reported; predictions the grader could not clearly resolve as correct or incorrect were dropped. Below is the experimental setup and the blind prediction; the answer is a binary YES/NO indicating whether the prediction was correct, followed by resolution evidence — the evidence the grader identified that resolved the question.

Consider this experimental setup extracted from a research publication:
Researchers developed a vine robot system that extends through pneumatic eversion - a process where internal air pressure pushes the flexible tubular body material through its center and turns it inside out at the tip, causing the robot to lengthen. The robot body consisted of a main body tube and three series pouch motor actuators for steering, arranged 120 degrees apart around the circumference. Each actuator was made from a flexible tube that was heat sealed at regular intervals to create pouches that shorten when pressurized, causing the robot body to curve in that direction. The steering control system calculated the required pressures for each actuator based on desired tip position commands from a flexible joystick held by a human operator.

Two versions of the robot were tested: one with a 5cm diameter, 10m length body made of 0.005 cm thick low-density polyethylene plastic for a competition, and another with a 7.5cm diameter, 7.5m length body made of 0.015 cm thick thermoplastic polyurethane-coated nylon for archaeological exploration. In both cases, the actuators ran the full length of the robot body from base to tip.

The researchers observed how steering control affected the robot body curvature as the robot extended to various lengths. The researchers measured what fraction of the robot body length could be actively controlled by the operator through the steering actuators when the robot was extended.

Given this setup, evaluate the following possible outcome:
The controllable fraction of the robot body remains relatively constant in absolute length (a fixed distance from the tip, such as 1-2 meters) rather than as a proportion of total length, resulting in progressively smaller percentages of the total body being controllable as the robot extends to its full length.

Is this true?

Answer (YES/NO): YES